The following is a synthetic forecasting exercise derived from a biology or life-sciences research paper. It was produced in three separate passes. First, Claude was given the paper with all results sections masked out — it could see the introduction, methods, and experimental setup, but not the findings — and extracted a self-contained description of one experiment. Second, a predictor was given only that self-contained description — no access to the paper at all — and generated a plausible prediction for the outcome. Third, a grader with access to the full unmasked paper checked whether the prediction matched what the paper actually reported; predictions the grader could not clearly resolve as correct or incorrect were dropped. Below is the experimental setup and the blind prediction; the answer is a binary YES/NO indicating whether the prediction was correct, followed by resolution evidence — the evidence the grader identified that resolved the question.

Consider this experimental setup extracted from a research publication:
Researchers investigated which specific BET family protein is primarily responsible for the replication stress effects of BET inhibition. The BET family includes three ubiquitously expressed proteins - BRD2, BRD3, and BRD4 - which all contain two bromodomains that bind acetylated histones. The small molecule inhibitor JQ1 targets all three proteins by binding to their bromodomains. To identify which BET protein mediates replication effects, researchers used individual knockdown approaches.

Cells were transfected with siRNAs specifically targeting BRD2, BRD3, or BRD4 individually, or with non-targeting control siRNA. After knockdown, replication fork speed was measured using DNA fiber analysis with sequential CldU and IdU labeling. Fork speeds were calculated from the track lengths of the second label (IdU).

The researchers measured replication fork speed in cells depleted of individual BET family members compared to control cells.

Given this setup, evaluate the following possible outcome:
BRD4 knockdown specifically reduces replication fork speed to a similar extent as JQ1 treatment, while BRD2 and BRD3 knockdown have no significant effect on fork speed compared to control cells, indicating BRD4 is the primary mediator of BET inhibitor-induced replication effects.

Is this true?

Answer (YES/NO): YES